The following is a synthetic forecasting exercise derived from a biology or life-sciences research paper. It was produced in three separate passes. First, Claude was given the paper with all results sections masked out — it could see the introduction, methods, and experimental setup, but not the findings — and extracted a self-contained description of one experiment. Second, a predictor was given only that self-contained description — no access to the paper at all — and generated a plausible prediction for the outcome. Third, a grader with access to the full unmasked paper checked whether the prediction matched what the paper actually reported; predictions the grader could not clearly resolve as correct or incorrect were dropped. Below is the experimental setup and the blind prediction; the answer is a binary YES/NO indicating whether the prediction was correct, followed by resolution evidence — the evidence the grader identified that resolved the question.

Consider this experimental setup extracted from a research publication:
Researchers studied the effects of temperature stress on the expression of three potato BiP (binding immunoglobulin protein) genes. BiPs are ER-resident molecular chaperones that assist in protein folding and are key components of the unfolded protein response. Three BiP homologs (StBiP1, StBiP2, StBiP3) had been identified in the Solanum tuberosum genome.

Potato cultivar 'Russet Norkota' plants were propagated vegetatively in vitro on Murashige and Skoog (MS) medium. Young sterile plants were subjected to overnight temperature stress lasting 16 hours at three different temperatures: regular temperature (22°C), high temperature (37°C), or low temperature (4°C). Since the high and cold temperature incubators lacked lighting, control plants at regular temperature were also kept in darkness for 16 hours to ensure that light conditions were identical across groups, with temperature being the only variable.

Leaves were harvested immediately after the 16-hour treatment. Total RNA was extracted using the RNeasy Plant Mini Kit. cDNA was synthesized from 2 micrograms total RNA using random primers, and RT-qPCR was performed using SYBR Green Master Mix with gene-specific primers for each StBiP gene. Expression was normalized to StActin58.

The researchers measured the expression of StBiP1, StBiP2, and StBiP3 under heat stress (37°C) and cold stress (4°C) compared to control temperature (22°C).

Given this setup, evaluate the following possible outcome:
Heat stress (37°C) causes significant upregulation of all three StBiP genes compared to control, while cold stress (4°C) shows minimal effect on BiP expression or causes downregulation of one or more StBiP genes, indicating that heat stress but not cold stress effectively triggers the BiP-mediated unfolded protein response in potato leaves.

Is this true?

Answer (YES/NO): NO